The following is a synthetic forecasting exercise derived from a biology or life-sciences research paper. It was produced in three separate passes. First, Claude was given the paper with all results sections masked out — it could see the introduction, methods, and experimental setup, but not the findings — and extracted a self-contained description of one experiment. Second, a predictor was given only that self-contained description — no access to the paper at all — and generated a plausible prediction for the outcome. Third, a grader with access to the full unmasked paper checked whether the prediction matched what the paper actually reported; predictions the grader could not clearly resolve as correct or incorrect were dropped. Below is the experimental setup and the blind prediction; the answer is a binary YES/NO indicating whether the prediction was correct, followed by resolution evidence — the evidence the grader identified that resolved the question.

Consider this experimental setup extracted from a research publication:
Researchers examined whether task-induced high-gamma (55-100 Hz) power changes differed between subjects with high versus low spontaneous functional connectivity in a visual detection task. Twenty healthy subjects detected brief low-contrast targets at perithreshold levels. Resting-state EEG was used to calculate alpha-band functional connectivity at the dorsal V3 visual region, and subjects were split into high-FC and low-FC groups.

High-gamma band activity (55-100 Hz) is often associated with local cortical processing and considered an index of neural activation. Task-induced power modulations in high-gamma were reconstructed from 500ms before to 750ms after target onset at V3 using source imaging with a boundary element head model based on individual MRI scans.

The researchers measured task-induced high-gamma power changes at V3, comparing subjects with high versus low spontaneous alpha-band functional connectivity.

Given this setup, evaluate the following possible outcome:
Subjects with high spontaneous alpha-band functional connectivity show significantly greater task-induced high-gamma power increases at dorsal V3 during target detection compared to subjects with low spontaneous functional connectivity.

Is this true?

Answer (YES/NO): NO